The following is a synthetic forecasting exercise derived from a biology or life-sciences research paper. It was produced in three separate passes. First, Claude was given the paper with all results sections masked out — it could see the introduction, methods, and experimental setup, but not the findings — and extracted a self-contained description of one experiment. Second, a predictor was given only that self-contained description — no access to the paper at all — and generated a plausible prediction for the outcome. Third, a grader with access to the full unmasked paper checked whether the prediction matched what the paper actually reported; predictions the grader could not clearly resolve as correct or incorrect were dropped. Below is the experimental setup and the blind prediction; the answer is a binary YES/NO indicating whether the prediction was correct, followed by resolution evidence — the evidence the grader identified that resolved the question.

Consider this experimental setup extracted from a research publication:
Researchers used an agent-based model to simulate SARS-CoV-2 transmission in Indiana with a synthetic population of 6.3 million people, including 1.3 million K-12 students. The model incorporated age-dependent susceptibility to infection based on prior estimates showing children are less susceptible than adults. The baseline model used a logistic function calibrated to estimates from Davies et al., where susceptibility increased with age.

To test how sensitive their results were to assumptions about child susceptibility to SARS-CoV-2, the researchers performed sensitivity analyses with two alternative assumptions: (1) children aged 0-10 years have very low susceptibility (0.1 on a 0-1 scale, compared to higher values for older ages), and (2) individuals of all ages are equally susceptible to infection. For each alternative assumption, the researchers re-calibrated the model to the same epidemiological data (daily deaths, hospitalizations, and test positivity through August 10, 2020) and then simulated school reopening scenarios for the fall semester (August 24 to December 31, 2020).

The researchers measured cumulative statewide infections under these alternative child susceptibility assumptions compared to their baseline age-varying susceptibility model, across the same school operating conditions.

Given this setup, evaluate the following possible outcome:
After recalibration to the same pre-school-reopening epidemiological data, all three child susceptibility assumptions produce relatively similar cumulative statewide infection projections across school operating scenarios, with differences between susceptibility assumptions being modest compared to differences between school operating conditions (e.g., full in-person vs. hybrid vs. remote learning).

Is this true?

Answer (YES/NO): NO